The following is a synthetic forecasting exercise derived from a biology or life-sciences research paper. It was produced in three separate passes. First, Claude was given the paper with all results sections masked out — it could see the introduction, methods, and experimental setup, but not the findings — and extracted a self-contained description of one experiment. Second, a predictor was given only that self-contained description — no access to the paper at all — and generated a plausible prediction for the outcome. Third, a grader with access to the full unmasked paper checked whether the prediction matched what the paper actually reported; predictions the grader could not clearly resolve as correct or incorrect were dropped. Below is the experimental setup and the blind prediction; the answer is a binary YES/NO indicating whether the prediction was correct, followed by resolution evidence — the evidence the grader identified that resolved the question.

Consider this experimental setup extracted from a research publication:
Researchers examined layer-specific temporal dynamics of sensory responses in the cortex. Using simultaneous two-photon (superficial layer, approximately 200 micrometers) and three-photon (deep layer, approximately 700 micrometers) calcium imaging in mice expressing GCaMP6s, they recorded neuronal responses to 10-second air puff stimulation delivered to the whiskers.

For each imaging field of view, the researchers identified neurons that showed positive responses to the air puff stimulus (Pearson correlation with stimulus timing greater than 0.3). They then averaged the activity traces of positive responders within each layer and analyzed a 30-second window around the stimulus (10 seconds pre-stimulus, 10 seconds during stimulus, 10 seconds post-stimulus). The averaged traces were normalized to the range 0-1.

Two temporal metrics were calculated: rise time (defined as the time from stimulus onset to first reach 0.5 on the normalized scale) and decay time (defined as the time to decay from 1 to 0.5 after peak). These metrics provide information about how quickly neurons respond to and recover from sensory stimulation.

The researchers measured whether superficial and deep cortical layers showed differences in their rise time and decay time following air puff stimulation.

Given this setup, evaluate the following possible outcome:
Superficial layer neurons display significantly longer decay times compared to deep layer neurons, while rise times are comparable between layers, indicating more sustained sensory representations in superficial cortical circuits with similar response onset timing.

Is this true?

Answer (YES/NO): NO